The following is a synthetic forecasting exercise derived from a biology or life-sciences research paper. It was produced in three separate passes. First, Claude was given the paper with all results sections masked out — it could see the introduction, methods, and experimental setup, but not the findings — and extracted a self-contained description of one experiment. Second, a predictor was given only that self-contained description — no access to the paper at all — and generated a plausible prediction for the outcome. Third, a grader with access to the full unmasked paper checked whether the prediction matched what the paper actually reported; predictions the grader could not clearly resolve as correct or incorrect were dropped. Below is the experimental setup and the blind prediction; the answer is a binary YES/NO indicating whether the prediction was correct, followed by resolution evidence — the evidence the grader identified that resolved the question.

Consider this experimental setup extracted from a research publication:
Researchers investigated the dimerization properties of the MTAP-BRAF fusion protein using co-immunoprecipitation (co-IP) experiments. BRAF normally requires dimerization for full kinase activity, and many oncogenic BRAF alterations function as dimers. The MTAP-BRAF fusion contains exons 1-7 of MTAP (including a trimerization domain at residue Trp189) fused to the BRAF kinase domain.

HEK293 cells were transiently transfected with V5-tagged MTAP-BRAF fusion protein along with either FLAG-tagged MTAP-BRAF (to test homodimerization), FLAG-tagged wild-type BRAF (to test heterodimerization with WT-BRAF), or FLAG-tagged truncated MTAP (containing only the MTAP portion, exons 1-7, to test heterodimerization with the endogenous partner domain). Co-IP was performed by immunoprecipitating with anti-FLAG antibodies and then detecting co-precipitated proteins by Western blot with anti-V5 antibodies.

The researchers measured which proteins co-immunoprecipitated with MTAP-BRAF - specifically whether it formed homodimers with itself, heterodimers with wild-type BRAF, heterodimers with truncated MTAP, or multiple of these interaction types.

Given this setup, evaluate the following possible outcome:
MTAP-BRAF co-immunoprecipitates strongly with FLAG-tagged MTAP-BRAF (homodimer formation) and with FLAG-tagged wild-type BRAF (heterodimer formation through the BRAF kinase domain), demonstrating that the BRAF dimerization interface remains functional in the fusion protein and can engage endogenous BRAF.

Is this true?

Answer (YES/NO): NO